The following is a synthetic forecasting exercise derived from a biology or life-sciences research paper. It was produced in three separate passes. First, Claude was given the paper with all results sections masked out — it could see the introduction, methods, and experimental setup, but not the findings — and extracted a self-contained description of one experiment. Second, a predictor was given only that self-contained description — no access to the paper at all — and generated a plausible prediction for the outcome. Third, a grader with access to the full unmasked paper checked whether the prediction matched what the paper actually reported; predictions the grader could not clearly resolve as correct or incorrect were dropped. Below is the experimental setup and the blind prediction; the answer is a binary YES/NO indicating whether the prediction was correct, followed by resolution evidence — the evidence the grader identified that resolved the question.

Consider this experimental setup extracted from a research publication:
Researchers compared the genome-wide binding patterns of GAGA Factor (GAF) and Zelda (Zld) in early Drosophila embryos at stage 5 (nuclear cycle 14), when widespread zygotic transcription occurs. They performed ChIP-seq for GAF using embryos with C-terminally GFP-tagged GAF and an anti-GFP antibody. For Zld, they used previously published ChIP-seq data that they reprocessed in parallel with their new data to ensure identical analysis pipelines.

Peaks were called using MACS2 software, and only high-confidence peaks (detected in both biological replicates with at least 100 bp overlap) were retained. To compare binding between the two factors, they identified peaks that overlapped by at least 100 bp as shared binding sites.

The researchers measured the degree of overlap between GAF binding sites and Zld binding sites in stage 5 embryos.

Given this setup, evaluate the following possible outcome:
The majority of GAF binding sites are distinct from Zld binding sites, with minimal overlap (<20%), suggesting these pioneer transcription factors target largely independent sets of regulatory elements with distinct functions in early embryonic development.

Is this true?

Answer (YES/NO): NO